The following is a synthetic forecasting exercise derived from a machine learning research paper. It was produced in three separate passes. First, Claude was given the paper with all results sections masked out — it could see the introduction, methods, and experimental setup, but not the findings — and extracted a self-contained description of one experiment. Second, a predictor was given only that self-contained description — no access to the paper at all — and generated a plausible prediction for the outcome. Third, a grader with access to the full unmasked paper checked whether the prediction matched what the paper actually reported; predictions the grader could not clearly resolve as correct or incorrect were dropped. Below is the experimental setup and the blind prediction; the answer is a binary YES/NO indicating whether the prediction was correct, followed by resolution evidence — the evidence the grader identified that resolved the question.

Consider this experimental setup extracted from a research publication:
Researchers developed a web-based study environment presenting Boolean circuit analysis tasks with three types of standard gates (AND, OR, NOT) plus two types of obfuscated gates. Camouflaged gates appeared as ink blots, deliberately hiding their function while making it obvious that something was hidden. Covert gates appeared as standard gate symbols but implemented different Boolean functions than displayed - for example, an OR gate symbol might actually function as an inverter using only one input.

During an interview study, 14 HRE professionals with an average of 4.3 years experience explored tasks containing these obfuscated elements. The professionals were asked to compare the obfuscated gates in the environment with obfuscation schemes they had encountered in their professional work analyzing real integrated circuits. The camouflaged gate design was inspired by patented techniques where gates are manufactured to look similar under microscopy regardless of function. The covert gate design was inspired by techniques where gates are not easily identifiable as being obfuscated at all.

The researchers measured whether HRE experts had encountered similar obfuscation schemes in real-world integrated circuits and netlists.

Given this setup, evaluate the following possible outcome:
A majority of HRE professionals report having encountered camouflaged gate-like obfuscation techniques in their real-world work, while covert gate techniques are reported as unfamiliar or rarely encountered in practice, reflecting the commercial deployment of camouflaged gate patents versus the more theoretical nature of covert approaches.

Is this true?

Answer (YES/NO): NO